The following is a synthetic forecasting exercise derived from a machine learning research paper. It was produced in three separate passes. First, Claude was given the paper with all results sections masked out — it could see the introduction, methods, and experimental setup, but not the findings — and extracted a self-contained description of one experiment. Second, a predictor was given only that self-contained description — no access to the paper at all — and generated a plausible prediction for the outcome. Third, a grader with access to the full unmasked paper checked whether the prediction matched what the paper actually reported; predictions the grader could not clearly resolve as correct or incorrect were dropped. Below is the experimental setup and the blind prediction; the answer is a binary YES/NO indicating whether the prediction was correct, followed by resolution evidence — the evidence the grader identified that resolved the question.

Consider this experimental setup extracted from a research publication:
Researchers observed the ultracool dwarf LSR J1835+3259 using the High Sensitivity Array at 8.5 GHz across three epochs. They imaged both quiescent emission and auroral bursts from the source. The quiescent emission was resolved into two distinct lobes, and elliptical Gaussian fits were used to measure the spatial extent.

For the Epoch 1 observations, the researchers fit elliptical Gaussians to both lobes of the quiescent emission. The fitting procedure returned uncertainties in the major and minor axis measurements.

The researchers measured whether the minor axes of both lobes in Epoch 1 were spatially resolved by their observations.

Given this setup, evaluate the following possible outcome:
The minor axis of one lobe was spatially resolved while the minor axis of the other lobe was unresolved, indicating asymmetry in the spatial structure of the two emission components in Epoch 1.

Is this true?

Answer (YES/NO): NO